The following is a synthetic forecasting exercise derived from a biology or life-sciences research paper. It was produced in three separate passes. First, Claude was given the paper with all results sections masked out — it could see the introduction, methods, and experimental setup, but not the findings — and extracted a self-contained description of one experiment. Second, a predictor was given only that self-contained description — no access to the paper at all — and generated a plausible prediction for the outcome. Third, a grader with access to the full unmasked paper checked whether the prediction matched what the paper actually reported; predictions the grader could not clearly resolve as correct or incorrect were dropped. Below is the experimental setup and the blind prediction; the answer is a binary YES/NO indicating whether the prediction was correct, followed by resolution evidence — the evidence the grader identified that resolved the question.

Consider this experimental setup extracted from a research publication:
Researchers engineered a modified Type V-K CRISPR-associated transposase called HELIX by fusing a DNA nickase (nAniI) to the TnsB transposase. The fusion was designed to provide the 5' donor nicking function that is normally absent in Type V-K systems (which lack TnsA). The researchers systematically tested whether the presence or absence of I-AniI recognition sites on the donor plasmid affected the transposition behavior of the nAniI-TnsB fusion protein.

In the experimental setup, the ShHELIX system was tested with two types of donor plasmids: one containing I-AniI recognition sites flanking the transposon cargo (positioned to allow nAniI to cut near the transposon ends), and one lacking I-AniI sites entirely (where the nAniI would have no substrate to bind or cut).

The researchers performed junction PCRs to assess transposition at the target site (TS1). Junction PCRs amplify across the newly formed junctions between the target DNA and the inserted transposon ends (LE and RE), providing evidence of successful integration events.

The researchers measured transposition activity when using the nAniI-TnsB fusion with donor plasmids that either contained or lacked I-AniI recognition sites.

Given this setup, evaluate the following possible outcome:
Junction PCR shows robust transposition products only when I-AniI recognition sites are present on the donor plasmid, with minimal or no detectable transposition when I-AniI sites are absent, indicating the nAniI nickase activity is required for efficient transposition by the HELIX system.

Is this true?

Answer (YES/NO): NO